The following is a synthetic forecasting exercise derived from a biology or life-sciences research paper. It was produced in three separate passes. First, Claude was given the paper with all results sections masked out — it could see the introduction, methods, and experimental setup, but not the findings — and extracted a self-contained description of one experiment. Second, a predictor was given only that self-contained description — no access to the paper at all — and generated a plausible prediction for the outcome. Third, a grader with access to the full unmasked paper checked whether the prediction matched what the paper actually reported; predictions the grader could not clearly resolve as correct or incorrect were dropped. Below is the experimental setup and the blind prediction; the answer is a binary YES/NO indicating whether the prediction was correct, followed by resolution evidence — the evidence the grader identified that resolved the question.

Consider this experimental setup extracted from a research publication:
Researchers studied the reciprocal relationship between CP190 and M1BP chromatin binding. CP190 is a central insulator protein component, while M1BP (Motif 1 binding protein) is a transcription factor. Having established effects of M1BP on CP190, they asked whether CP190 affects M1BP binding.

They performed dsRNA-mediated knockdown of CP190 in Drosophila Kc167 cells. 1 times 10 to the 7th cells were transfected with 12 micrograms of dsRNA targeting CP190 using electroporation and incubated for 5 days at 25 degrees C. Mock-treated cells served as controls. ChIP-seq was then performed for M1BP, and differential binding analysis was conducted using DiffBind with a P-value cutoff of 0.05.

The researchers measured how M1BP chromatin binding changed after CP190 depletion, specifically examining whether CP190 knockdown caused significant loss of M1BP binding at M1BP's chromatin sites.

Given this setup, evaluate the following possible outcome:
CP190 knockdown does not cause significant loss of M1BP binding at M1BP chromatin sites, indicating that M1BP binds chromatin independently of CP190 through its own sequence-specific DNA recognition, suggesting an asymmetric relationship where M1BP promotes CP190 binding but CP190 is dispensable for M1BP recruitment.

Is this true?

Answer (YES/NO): NO